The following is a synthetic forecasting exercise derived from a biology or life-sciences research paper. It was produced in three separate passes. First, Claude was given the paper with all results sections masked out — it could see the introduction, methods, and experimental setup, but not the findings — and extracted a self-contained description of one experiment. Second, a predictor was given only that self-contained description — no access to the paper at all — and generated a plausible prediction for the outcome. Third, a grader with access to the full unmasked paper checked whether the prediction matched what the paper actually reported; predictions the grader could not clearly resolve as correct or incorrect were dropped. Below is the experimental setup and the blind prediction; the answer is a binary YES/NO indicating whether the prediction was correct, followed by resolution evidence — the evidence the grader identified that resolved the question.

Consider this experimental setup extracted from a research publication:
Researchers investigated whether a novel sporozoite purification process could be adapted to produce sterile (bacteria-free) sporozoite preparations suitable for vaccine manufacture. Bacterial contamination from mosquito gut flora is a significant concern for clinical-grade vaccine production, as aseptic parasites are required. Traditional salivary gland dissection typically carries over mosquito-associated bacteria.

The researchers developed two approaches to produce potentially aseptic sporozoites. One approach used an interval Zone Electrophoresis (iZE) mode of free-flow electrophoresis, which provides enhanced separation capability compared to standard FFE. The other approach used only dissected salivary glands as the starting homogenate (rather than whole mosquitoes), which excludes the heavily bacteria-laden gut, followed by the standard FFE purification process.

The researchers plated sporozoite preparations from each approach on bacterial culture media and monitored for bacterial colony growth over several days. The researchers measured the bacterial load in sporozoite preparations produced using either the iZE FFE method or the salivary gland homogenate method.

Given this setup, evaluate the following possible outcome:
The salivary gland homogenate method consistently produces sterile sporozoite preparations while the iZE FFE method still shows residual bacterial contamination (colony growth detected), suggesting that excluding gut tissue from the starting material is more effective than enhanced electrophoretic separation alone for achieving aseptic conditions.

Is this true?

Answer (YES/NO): NO